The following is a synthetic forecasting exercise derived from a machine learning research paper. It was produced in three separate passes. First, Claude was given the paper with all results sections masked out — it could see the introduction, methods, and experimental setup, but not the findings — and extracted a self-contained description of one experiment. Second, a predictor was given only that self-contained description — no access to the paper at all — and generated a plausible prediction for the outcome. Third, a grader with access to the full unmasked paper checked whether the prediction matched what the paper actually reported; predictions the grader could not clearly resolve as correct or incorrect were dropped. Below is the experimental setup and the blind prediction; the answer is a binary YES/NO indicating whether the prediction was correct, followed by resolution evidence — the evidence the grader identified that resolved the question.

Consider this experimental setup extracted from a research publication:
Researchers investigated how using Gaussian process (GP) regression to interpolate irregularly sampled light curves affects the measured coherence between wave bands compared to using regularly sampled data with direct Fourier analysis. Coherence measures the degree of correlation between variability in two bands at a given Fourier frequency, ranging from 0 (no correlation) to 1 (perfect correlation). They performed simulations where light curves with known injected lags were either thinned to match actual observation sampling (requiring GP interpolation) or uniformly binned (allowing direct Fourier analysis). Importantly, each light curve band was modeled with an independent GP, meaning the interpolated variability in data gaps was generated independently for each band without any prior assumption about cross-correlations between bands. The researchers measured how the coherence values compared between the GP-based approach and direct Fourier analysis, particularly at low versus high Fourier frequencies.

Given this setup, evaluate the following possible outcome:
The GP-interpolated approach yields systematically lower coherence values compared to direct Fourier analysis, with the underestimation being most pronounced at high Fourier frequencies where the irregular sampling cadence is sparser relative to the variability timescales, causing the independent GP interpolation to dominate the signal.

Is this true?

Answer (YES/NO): YES